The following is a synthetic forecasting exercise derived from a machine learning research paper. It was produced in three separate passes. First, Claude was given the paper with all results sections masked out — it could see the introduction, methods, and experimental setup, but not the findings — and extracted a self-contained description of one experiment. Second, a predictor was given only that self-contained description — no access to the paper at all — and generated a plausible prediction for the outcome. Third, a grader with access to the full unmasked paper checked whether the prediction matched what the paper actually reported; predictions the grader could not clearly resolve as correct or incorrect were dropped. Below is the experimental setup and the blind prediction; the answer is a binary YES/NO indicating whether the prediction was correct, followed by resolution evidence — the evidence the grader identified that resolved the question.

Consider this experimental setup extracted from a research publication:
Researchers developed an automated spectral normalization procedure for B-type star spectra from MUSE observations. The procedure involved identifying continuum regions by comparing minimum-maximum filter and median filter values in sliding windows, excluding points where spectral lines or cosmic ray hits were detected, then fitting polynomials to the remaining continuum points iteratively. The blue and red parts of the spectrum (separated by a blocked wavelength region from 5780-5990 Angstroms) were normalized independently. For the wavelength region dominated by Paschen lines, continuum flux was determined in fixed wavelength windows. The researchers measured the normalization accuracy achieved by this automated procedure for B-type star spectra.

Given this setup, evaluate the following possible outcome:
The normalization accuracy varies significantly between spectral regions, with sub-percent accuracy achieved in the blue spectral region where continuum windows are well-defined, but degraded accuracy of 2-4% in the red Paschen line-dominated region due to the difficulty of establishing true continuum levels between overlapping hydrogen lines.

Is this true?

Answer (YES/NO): NO